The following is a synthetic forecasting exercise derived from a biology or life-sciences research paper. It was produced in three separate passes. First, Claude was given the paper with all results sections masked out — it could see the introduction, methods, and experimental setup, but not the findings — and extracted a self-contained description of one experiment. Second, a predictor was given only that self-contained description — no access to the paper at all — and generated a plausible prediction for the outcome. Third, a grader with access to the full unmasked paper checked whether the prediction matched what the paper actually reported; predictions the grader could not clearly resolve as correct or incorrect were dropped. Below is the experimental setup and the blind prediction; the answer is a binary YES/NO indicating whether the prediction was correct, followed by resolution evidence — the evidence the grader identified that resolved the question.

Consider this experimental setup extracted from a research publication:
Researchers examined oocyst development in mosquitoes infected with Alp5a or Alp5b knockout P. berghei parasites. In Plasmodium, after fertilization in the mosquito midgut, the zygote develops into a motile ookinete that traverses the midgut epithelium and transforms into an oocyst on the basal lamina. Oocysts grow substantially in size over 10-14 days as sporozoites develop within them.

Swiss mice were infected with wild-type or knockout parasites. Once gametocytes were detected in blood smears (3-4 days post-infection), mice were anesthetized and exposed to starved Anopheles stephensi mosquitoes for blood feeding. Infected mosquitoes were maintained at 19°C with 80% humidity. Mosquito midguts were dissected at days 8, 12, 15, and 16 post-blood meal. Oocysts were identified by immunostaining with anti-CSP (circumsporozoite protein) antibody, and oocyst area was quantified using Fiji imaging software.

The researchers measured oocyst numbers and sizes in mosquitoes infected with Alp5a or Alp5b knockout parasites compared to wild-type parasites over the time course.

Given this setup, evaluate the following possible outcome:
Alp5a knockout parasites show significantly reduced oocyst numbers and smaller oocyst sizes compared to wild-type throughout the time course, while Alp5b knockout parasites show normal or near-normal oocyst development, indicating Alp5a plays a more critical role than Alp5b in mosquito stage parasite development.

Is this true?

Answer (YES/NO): NO